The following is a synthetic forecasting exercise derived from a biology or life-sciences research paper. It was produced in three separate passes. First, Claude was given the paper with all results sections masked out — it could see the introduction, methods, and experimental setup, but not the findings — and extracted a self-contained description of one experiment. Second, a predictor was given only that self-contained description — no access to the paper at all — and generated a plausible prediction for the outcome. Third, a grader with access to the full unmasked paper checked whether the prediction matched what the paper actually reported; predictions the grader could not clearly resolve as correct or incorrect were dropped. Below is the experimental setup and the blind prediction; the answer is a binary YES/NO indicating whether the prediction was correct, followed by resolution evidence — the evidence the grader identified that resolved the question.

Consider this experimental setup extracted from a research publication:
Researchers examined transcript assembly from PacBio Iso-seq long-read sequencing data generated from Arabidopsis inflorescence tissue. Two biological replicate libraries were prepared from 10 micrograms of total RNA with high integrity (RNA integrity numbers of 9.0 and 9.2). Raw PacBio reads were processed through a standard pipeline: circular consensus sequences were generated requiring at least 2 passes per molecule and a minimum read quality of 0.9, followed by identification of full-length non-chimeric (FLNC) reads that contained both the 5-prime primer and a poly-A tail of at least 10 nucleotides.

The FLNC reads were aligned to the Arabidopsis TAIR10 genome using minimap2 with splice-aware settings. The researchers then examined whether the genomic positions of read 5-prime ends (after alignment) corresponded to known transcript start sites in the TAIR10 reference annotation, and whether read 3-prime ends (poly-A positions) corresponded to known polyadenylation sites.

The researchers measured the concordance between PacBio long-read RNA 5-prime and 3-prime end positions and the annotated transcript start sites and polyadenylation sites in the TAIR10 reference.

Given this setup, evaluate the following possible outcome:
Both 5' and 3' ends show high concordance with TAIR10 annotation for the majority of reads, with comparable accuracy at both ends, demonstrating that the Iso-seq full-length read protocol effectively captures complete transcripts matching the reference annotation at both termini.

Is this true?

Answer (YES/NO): NO